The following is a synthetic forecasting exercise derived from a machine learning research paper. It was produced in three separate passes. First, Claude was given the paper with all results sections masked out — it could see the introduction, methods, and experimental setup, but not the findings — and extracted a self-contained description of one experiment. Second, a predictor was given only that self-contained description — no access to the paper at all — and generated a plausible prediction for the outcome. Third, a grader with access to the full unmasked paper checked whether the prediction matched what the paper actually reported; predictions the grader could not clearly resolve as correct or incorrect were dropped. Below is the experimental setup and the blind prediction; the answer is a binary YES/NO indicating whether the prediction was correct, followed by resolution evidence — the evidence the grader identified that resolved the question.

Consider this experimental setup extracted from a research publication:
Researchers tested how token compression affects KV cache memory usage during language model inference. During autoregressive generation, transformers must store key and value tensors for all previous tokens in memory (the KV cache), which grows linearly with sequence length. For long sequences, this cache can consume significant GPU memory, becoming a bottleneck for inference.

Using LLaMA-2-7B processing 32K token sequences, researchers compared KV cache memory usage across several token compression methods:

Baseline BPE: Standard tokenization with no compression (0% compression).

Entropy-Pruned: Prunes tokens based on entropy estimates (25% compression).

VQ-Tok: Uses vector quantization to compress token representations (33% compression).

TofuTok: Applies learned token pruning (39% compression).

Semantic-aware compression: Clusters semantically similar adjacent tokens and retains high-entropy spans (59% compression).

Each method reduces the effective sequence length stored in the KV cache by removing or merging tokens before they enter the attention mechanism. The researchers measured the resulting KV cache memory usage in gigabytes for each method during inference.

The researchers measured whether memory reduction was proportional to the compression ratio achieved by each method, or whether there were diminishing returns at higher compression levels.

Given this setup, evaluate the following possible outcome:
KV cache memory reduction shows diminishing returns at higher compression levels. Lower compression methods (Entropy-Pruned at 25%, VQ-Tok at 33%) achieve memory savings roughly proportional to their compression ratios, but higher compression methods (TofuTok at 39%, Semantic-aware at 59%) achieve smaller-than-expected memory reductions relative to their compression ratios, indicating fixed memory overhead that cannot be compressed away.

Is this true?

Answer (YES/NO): NO